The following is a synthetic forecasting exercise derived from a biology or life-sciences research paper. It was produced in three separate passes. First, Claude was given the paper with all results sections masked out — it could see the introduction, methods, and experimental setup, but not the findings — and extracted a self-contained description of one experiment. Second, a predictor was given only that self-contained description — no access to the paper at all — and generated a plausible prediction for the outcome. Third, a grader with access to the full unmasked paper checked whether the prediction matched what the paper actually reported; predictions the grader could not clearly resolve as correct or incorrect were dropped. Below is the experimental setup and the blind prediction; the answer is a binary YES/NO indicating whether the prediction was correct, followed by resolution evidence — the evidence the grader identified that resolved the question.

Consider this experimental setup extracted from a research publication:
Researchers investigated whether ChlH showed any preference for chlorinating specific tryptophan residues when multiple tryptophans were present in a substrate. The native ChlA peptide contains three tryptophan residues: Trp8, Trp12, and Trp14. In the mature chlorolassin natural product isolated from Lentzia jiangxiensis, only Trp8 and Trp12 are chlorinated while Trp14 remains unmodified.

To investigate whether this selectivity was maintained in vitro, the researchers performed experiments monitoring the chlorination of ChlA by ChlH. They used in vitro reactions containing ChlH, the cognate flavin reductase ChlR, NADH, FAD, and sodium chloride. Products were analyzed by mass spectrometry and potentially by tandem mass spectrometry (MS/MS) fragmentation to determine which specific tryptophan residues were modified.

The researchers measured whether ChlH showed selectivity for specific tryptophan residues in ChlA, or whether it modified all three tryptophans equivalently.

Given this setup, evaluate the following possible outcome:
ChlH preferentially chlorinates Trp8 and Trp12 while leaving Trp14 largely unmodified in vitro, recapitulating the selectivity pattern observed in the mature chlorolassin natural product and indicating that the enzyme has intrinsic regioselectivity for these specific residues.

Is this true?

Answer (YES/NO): YES